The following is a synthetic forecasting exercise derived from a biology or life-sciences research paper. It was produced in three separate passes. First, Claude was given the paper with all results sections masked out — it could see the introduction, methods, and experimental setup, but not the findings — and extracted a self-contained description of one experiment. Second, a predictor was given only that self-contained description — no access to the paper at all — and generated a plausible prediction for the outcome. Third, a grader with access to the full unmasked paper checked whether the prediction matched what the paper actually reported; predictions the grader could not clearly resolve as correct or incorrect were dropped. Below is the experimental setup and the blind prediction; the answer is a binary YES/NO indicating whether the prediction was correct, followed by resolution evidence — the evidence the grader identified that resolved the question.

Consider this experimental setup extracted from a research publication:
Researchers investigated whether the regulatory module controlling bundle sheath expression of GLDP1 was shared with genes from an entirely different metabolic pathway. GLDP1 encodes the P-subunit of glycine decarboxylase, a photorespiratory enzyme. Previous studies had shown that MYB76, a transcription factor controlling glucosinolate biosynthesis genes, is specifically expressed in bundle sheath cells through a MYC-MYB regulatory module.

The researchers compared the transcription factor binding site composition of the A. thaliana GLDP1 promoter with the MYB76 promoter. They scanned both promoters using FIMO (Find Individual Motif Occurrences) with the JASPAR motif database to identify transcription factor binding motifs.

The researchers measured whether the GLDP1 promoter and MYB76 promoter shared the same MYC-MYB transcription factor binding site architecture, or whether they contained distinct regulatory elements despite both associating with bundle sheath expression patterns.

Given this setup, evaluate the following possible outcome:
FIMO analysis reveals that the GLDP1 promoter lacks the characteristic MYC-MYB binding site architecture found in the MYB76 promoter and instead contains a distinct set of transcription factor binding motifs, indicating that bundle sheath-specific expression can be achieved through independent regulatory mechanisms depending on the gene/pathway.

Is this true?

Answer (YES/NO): NO